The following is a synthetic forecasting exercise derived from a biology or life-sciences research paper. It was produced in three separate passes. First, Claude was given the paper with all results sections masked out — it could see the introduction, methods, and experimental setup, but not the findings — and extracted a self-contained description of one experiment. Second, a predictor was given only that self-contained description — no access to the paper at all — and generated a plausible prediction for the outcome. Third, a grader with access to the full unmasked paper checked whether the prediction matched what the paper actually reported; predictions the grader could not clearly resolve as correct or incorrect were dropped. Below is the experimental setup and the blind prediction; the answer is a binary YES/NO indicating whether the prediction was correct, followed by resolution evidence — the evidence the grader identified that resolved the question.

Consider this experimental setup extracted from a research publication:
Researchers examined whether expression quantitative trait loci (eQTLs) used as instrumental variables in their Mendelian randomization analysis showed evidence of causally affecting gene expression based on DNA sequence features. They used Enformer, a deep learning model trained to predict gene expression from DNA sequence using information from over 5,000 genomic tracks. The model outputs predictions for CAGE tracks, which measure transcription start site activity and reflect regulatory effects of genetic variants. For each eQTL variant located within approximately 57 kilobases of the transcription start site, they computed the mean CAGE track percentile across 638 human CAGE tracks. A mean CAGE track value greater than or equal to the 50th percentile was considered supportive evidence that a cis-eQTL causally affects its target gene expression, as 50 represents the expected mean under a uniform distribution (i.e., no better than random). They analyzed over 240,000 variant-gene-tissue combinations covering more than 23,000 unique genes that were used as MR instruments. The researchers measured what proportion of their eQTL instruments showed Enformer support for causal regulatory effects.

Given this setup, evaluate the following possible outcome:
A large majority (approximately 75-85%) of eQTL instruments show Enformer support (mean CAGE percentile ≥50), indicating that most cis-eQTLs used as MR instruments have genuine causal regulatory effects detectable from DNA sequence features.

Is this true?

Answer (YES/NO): NO